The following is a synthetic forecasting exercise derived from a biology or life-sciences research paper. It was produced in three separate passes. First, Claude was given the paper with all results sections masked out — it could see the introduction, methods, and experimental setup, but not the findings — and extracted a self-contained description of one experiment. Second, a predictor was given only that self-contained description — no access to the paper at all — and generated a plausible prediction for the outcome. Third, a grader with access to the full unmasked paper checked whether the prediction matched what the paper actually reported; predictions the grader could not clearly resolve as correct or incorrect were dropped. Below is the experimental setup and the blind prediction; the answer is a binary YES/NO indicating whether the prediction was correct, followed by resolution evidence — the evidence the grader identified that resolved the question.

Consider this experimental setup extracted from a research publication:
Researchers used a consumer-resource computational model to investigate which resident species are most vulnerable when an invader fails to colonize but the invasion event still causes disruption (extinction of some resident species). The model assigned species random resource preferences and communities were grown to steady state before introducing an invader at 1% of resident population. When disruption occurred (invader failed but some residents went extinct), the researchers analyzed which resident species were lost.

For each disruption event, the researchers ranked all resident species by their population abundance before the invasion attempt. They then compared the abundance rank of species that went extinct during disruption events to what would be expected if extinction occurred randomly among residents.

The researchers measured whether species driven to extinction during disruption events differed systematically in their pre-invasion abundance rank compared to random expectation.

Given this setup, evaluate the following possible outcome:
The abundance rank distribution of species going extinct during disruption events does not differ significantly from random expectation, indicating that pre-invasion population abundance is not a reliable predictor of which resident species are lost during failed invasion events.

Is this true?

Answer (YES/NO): NO